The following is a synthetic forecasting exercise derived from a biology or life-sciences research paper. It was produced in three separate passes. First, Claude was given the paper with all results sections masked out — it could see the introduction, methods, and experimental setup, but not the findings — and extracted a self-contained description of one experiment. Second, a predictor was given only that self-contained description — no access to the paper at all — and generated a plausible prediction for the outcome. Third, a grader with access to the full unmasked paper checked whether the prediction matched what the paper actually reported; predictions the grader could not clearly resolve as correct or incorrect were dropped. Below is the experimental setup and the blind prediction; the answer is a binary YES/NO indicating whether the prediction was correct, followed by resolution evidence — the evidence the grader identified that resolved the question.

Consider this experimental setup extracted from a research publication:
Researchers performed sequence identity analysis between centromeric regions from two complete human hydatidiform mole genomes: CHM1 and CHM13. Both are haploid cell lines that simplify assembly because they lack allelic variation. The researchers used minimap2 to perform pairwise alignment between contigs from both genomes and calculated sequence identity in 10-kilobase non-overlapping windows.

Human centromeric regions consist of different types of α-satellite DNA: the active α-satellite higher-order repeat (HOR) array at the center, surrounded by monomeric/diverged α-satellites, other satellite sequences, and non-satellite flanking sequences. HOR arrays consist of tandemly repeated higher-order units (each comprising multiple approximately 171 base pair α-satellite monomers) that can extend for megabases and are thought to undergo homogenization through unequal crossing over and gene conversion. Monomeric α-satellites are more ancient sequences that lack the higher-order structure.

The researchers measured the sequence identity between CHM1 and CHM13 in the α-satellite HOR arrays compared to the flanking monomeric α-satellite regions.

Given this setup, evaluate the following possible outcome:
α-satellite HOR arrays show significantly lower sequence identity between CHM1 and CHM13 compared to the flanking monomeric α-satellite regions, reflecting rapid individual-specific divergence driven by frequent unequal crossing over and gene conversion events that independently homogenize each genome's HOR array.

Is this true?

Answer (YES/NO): YES